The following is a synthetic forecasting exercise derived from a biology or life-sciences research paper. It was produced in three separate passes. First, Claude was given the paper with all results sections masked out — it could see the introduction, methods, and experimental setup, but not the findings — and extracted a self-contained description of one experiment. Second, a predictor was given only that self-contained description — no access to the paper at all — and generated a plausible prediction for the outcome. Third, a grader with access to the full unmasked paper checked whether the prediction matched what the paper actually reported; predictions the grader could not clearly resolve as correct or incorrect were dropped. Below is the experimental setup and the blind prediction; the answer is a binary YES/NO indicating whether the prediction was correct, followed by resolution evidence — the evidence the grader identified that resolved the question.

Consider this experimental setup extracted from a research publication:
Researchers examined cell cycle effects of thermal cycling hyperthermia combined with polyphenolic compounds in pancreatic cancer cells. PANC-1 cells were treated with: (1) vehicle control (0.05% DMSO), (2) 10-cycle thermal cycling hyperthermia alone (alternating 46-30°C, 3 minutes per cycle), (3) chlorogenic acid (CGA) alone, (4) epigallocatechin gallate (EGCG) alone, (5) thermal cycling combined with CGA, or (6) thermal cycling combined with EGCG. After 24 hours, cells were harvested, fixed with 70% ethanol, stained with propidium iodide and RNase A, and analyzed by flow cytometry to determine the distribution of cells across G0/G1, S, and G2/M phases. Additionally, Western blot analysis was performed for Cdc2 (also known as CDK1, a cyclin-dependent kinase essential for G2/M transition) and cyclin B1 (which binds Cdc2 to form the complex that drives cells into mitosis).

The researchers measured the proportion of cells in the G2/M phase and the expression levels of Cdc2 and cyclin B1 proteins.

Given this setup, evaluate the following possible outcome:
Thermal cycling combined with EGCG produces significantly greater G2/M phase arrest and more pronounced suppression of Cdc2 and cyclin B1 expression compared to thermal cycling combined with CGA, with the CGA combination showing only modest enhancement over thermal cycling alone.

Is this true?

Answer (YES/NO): NO